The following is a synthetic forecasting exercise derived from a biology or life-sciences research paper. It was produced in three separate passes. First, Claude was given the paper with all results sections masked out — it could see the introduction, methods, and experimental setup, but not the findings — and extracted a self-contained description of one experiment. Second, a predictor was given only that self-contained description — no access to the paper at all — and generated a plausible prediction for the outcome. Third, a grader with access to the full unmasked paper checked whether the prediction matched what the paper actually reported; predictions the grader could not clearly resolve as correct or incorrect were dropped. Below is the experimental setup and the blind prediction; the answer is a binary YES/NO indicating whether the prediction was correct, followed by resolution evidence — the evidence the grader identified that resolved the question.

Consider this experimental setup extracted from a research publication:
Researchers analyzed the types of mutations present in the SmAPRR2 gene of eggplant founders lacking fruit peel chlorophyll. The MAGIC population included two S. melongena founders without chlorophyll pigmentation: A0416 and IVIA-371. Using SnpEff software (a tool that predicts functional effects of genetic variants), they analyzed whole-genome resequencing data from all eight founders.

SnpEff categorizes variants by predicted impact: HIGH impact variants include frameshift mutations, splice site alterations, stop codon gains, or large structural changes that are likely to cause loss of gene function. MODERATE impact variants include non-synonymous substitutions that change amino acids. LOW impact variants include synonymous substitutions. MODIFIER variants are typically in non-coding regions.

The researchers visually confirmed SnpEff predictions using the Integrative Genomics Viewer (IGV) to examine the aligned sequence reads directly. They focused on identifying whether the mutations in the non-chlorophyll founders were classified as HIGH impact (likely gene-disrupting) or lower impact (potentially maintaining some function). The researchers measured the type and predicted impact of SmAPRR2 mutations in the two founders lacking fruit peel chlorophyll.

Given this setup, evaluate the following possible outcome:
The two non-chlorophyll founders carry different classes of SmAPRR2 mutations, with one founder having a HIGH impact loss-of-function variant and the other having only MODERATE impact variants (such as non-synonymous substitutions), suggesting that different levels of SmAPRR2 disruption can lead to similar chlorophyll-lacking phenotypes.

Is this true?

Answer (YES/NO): NO